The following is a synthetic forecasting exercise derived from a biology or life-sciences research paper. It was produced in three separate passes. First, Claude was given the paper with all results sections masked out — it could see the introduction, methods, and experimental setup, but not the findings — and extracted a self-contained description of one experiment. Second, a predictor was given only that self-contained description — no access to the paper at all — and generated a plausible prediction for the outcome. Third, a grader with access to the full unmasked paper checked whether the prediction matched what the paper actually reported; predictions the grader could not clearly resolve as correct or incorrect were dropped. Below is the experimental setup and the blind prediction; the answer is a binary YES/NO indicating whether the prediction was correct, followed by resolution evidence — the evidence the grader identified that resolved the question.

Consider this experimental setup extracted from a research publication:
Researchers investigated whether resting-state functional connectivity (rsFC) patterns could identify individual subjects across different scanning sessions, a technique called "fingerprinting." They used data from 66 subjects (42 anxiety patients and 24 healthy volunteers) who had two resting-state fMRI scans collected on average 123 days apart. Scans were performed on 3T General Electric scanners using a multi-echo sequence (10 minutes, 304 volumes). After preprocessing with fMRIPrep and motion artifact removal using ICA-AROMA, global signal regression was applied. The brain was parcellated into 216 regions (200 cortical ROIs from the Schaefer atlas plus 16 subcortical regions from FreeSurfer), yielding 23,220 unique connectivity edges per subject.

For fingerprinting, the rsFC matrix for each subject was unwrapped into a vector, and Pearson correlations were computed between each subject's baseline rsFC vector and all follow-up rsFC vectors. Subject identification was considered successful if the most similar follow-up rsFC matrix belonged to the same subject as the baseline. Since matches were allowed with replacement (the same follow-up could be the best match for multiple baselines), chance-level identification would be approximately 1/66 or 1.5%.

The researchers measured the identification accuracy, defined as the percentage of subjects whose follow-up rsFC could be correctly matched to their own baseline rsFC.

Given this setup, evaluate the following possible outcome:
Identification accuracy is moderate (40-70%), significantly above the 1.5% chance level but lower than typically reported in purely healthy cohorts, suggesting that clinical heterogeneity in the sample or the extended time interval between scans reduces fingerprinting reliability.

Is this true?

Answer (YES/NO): NO